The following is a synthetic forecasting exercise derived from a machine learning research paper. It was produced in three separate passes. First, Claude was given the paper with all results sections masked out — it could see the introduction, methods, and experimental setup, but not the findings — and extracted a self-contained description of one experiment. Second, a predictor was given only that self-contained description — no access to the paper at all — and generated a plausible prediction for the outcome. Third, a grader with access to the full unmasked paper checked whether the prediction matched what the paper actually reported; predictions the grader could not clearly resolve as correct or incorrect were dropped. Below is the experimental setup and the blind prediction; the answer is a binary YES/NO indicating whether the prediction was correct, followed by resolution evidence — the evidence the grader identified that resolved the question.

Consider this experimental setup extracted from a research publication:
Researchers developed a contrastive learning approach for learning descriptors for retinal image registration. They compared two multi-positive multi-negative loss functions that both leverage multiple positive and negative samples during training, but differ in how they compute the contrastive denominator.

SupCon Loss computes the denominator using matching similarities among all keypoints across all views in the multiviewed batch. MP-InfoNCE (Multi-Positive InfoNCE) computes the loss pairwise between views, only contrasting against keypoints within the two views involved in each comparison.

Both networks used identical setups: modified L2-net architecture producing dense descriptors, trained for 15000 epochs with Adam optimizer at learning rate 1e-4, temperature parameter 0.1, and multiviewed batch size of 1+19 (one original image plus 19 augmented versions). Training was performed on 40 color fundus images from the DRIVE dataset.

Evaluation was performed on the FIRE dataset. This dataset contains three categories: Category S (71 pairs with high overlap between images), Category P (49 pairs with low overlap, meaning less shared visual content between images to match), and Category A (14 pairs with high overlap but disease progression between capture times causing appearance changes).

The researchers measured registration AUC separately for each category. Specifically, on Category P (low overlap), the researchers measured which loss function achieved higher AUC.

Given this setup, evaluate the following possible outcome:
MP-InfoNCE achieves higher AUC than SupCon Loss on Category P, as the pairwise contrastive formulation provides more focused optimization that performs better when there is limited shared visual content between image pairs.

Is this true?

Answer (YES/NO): YES